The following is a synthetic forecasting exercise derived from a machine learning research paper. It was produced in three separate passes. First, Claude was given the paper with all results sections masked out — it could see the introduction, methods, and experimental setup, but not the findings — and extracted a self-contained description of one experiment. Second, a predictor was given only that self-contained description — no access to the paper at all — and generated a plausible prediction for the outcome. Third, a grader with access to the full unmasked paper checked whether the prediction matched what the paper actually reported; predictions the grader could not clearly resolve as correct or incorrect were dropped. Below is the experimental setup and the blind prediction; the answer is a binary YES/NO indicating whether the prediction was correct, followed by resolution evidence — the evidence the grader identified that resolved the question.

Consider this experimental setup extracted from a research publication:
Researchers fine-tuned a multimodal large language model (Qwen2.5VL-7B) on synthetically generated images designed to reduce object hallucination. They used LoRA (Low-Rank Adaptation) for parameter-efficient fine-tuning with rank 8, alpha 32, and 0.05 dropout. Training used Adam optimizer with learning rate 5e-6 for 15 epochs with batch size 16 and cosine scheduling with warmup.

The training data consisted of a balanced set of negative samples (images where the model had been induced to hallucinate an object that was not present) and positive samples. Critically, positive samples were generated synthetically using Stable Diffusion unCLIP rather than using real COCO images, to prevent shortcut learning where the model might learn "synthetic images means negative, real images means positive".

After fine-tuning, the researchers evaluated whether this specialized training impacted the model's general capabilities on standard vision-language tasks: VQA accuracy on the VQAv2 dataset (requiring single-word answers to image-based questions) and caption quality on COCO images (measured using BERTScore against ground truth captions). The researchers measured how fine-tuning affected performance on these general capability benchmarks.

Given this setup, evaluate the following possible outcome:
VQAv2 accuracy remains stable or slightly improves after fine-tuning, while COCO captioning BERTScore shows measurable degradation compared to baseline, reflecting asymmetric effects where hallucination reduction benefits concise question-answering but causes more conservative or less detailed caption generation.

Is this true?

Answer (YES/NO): NO